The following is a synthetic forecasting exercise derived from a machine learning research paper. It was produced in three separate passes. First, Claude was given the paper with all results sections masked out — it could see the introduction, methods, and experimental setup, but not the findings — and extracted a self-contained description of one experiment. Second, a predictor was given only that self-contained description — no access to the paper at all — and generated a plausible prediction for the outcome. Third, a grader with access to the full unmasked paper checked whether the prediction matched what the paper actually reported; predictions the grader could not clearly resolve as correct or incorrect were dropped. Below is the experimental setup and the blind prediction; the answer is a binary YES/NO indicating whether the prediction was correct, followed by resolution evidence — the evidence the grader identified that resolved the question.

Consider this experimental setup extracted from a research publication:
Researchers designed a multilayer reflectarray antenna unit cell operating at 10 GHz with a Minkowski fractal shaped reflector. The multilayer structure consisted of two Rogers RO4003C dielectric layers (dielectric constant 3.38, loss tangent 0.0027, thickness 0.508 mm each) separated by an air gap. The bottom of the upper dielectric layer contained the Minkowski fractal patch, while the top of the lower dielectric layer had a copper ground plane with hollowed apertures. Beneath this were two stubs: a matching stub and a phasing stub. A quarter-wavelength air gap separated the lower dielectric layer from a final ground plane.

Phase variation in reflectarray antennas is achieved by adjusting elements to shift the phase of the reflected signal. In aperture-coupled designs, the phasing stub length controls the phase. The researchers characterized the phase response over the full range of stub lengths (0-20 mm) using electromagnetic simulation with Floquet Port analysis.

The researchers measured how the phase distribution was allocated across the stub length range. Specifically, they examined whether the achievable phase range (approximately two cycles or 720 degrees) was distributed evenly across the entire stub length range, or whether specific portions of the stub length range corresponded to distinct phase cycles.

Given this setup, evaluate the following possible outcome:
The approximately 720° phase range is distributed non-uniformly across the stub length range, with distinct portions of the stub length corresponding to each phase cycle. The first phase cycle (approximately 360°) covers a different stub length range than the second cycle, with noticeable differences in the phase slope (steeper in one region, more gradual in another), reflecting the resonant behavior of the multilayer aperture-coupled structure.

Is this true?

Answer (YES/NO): NO